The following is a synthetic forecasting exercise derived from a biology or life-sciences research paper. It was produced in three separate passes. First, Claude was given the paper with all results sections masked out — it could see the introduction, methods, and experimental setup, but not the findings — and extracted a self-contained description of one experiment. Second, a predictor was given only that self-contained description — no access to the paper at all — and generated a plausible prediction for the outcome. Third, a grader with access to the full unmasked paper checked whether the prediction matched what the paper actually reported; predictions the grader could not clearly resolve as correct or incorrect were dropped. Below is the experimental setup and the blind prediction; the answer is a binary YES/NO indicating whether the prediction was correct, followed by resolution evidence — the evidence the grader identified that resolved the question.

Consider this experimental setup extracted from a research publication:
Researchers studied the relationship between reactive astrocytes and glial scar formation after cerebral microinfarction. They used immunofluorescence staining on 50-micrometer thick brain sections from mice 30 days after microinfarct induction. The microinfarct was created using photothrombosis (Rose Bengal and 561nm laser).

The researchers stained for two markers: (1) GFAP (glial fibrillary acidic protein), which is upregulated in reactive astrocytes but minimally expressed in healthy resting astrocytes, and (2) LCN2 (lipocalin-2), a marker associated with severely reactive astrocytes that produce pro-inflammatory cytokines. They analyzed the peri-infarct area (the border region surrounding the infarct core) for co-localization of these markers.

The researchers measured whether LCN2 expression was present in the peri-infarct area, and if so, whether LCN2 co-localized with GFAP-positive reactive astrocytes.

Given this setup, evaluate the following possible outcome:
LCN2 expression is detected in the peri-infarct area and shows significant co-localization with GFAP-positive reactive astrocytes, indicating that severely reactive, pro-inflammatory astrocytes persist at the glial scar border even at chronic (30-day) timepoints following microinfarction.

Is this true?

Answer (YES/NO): YES